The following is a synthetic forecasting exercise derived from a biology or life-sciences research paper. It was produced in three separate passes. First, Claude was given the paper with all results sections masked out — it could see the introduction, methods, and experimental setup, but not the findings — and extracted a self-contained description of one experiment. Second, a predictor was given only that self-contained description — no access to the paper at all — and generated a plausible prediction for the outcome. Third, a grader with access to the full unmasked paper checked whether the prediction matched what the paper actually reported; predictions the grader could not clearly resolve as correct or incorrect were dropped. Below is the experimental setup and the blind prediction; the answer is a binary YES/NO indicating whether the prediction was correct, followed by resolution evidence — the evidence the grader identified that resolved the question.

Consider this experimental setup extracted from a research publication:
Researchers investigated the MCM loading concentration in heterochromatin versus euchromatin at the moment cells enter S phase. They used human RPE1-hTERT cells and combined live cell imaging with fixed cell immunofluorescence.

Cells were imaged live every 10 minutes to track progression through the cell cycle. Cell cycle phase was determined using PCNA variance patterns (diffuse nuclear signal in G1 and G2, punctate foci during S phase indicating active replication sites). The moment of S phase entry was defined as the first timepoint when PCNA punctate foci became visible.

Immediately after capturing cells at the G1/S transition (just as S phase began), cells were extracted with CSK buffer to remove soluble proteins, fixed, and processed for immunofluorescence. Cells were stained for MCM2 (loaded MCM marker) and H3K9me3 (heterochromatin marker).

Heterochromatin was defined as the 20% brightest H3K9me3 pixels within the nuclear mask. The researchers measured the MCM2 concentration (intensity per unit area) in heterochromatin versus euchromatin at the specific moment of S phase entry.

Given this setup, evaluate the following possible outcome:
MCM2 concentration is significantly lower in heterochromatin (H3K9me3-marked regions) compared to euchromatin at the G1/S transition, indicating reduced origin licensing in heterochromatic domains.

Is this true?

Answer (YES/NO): NO